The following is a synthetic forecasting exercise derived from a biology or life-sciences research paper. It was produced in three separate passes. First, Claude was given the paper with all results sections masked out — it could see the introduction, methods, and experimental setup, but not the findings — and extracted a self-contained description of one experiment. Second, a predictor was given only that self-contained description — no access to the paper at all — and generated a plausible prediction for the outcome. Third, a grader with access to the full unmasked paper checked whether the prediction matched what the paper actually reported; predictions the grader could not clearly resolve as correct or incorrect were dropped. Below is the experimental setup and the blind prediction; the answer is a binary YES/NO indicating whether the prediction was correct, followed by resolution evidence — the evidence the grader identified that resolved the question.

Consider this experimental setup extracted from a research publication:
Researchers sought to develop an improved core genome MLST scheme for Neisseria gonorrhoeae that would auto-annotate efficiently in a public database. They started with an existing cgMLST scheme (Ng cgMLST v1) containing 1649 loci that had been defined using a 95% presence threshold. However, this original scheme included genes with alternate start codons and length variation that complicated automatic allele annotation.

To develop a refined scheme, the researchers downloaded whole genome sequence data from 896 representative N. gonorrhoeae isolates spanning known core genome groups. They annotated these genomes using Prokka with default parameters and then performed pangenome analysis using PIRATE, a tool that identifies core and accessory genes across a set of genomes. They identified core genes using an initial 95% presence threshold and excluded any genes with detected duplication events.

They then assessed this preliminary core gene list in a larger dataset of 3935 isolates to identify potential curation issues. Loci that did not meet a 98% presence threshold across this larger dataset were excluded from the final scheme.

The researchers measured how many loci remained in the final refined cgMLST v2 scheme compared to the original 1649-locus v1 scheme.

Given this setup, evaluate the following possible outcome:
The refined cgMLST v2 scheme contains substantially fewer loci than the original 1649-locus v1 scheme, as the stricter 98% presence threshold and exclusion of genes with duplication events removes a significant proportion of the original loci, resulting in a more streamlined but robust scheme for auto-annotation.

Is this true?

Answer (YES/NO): YES